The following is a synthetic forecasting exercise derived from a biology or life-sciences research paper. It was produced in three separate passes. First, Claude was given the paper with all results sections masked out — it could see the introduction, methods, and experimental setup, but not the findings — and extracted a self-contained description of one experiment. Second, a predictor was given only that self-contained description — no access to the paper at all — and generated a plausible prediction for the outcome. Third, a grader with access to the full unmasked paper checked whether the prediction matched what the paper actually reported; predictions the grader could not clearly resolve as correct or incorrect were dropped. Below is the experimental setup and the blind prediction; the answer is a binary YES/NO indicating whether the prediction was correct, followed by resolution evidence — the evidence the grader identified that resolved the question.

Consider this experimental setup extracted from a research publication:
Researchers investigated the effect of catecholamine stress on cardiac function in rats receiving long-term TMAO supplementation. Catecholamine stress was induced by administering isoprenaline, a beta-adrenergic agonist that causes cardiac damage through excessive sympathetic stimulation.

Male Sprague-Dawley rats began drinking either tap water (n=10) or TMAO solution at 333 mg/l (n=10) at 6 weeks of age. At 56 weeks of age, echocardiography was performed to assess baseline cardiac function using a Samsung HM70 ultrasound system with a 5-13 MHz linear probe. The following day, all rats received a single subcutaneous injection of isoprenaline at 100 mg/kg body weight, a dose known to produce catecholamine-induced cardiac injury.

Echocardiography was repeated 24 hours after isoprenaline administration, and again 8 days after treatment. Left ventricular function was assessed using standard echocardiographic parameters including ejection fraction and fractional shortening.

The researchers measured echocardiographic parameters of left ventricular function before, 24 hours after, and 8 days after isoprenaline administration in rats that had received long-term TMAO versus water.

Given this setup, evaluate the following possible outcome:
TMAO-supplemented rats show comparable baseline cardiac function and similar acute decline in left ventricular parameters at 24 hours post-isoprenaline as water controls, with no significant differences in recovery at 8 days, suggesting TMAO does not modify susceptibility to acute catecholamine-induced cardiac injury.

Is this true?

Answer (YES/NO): NO